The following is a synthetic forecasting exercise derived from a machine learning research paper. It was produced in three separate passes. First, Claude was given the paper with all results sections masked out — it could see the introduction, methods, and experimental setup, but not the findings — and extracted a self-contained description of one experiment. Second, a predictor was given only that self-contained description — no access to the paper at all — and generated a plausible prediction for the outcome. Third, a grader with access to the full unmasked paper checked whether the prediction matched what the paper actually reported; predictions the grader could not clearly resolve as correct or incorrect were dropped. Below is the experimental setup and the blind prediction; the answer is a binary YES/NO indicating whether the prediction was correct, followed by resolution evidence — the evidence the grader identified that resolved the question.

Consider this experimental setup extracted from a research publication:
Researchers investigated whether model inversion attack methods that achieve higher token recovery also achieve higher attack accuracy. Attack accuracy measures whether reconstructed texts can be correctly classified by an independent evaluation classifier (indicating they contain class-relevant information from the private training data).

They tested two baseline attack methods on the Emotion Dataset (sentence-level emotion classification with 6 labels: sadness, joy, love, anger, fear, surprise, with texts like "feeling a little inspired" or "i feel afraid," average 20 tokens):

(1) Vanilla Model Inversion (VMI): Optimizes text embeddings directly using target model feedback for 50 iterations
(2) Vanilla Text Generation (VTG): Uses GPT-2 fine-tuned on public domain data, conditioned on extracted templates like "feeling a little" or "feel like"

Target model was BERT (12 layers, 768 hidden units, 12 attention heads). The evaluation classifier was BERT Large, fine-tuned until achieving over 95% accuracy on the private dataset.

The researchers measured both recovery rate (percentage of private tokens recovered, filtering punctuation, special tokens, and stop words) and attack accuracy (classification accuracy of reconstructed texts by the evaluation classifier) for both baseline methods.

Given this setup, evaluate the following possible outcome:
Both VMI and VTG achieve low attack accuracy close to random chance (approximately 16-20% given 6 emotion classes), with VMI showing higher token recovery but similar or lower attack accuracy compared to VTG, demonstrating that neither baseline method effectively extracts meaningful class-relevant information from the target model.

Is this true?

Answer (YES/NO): NO